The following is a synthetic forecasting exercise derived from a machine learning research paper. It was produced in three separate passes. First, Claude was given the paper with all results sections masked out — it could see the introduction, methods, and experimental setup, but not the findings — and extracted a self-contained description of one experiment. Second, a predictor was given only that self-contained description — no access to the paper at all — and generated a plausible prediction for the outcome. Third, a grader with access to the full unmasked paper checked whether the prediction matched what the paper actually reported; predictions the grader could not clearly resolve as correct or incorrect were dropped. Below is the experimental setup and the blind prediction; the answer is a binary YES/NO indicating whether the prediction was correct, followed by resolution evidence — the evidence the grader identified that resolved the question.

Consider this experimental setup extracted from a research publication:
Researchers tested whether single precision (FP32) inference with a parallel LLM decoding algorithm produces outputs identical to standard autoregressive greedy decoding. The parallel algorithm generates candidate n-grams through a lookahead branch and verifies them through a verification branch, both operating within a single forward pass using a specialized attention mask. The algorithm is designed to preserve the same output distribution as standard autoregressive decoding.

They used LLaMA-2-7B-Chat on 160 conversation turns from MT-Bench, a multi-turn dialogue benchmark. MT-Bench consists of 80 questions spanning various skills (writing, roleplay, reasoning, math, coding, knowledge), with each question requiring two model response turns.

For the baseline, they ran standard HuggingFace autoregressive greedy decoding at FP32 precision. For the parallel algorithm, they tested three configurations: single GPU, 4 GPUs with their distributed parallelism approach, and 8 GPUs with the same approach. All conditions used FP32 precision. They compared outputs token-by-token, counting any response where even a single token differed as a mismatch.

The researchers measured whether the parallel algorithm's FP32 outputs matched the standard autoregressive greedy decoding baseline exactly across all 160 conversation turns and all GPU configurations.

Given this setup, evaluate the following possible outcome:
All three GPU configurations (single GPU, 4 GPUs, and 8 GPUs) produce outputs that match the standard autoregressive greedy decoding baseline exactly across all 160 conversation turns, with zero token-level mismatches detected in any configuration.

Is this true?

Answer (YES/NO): YES